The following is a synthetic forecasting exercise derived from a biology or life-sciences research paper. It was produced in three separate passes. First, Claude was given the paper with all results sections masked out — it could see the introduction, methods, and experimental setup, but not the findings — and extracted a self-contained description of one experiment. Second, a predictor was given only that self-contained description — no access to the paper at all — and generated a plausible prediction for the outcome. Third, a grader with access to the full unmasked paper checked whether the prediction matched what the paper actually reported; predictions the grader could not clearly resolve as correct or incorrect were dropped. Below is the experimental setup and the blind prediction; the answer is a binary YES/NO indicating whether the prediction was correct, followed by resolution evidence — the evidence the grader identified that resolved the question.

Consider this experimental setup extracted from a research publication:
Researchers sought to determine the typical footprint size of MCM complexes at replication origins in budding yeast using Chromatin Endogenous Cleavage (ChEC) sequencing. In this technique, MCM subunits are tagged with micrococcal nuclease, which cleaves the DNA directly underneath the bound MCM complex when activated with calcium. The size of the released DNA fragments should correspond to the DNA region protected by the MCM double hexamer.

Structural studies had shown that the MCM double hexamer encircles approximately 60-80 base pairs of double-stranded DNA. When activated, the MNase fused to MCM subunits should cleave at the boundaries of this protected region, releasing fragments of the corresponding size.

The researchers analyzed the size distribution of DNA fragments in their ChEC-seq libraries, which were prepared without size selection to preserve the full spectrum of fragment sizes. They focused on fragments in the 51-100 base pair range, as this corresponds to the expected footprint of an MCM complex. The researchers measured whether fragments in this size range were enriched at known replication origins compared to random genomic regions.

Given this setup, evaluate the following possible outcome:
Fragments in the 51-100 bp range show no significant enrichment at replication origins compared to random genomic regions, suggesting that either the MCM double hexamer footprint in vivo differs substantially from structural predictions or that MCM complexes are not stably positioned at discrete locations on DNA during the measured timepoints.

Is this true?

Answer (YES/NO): NO